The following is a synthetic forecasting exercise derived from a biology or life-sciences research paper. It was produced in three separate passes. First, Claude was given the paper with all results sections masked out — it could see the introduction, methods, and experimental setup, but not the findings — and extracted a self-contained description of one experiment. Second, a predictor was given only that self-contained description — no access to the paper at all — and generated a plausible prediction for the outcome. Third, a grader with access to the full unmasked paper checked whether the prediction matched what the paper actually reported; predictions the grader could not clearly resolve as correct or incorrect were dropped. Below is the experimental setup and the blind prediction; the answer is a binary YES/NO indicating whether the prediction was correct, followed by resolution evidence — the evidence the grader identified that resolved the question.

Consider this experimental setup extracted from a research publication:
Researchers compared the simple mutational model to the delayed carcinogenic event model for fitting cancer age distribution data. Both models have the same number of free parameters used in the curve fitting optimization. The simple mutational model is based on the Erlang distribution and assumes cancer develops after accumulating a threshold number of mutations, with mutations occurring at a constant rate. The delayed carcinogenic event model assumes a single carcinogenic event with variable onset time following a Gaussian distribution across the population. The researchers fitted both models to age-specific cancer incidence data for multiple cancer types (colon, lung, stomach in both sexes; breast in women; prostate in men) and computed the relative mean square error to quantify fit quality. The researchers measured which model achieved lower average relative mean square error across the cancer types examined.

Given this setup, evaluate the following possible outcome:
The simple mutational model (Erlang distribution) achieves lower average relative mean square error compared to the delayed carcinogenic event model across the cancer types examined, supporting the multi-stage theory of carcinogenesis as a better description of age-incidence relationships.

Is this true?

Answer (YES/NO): NO